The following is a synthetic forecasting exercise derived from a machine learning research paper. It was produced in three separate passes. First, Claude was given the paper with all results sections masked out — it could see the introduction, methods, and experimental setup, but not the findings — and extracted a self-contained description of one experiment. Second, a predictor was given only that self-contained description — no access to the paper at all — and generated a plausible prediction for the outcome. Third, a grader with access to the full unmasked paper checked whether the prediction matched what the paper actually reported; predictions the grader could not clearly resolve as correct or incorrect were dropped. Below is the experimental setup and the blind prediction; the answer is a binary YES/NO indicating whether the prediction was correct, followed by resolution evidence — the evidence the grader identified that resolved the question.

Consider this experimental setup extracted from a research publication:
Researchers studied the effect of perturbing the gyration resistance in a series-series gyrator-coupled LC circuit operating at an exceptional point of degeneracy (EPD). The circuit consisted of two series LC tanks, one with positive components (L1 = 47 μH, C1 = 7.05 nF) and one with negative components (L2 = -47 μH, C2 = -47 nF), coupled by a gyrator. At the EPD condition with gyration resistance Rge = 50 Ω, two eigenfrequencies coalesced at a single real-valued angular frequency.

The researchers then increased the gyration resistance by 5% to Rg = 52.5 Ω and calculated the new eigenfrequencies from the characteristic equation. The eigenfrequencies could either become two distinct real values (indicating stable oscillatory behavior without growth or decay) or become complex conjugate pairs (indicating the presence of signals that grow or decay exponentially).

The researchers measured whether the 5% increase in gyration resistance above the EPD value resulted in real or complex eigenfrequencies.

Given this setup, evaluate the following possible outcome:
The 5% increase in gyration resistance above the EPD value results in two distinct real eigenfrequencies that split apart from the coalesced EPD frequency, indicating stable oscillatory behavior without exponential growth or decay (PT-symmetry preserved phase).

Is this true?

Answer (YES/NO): NO